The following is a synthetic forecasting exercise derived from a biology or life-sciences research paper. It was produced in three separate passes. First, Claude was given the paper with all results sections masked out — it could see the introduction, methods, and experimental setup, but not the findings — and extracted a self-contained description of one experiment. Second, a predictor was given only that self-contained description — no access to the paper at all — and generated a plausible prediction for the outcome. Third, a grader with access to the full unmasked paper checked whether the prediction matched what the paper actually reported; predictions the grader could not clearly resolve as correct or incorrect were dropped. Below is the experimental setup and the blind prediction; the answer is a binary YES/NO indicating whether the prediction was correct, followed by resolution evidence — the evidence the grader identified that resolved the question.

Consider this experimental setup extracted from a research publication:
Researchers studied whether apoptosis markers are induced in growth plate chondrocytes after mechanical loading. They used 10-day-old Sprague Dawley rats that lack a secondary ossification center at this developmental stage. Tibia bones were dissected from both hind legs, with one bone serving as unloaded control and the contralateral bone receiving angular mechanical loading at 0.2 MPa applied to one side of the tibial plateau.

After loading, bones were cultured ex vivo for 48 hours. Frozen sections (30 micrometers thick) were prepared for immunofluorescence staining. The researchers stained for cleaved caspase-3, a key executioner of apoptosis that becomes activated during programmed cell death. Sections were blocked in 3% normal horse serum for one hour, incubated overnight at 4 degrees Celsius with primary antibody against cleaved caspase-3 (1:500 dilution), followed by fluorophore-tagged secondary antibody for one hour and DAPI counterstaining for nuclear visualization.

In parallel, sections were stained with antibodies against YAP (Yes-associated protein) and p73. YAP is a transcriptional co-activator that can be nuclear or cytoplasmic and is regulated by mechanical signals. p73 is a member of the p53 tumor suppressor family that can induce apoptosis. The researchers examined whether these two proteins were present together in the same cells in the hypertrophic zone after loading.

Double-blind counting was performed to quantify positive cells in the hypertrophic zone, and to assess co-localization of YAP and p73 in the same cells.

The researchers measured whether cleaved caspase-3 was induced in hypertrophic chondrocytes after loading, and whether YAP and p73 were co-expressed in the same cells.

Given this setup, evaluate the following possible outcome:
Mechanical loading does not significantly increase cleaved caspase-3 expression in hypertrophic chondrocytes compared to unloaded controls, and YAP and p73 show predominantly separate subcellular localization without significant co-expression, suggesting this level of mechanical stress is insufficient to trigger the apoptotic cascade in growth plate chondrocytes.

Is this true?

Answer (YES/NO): NO